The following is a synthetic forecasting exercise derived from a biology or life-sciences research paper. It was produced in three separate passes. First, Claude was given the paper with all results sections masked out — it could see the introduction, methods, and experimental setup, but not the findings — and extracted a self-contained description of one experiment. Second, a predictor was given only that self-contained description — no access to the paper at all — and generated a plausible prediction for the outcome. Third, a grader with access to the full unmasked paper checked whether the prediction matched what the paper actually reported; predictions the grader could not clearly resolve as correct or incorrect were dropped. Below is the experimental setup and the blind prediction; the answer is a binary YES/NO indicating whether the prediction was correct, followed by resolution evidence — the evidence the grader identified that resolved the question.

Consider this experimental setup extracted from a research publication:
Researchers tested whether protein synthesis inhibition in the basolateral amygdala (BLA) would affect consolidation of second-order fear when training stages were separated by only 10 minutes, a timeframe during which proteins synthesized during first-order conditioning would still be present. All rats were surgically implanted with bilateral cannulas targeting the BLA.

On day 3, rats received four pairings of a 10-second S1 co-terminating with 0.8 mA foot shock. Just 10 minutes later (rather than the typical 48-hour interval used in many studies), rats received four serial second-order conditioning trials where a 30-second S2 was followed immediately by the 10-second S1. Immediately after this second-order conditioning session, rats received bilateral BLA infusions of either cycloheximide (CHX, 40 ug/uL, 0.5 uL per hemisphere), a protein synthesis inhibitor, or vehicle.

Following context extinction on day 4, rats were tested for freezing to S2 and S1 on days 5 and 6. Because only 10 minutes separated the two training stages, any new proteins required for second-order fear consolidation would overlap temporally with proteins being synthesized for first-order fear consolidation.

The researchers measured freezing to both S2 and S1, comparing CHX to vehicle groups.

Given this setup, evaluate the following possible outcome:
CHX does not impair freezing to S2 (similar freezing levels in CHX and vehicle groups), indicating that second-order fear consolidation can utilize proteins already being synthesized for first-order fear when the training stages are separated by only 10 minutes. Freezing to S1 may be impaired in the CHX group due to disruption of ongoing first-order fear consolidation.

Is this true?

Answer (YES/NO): NO